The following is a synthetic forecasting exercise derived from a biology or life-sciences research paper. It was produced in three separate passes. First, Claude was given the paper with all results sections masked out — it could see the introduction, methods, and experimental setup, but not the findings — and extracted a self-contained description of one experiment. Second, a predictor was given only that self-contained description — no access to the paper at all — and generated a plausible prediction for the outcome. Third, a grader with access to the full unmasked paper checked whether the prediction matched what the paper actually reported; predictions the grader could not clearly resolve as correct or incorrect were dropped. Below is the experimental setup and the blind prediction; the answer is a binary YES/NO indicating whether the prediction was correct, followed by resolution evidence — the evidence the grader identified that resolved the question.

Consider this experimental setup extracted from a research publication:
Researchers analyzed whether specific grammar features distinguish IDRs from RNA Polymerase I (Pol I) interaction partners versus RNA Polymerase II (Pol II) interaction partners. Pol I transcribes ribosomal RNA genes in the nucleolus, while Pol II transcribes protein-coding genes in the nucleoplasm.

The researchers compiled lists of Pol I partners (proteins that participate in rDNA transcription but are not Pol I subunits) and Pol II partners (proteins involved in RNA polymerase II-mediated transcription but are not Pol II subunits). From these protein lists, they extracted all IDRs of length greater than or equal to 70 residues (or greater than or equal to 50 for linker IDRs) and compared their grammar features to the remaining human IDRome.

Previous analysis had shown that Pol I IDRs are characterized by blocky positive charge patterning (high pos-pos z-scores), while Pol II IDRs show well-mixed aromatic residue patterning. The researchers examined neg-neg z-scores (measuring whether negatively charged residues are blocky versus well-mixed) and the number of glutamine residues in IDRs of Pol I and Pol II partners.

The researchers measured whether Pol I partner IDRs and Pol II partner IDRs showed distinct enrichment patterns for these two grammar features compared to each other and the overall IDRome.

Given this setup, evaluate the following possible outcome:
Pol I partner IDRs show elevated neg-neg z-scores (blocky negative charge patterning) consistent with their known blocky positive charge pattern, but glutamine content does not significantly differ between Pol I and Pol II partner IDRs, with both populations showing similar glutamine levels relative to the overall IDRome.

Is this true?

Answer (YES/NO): NO